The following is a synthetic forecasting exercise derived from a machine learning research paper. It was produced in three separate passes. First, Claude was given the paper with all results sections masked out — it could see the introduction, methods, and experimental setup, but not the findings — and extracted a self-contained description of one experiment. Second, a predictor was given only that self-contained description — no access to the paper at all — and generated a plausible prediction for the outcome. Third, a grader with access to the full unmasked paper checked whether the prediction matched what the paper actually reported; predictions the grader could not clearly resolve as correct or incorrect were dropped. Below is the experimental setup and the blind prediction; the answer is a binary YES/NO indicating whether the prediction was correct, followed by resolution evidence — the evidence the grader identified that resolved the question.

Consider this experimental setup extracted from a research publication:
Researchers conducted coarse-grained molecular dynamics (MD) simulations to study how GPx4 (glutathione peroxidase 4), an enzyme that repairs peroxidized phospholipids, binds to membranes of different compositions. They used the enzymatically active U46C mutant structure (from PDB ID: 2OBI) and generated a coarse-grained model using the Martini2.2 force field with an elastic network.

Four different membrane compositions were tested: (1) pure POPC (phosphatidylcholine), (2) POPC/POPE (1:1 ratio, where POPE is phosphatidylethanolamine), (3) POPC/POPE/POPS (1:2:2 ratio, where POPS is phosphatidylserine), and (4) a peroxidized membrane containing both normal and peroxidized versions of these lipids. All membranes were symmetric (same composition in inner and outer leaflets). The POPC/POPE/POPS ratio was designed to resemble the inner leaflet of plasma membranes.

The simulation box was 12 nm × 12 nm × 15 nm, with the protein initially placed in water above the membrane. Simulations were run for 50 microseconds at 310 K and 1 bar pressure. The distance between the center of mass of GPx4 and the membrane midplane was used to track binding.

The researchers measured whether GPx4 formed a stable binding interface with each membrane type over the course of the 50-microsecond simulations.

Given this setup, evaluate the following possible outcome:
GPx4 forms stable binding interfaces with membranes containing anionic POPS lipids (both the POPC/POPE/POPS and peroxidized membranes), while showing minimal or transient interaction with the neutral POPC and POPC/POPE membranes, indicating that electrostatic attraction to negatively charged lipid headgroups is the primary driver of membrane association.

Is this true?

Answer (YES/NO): NO